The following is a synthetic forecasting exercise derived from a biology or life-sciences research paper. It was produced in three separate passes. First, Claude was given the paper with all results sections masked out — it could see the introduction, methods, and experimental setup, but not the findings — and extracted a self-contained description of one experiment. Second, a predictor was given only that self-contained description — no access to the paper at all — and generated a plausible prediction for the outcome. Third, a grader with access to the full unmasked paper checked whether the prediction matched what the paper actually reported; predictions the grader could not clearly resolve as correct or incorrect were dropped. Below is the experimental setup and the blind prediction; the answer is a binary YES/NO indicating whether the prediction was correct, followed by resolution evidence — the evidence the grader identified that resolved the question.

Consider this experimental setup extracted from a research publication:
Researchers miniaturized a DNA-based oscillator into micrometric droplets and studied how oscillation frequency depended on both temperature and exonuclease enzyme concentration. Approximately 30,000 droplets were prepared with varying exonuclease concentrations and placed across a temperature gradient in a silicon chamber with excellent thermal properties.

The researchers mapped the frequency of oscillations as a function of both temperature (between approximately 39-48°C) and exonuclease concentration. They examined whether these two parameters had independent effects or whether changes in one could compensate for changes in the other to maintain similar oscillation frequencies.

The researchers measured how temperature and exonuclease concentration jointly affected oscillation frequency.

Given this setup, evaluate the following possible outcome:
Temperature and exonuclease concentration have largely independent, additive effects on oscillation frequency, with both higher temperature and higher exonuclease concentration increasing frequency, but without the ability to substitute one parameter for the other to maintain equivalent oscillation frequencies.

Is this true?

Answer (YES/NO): NO